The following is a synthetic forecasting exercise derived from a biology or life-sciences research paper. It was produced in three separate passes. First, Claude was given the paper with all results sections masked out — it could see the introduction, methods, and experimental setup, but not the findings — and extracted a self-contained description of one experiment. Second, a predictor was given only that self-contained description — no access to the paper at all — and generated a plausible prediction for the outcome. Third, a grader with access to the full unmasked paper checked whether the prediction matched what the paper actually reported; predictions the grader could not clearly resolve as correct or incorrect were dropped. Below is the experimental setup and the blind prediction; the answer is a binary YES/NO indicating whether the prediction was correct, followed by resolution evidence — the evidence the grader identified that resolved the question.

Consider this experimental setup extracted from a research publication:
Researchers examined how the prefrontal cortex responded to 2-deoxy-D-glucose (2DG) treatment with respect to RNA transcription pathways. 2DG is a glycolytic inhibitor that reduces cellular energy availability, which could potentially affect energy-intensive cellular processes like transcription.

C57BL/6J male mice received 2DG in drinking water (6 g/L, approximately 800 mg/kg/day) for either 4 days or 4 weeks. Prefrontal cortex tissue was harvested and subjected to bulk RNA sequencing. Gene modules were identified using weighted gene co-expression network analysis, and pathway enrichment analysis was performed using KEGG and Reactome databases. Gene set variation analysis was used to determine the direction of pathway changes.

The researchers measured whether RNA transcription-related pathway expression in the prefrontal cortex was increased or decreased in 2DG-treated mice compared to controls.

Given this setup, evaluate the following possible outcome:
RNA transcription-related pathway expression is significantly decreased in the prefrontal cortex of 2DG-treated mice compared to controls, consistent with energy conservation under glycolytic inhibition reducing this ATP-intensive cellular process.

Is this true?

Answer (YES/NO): NO